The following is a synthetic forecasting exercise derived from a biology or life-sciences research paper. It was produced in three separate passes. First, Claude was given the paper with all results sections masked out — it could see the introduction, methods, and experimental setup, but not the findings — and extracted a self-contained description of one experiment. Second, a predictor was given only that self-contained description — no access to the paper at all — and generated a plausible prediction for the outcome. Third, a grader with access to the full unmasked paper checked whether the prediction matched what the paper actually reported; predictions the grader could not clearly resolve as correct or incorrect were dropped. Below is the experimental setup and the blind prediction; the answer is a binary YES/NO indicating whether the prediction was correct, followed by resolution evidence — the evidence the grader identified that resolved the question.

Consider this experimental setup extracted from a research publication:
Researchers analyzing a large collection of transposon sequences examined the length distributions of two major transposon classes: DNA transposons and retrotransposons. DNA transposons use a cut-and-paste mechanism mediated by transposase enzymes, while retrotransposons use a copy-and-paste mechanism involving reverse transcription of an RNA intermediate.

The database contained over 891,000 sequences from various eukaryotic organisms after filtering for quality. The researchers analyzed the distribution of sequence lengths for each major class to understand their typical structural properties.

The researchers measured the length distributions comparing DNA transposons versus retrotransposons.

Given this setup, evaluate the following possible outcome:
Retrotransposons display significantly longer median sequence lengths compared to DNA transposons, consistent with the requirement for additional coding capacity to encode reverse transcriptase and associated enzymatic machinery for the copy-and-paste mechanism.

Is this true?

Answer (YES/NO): YES